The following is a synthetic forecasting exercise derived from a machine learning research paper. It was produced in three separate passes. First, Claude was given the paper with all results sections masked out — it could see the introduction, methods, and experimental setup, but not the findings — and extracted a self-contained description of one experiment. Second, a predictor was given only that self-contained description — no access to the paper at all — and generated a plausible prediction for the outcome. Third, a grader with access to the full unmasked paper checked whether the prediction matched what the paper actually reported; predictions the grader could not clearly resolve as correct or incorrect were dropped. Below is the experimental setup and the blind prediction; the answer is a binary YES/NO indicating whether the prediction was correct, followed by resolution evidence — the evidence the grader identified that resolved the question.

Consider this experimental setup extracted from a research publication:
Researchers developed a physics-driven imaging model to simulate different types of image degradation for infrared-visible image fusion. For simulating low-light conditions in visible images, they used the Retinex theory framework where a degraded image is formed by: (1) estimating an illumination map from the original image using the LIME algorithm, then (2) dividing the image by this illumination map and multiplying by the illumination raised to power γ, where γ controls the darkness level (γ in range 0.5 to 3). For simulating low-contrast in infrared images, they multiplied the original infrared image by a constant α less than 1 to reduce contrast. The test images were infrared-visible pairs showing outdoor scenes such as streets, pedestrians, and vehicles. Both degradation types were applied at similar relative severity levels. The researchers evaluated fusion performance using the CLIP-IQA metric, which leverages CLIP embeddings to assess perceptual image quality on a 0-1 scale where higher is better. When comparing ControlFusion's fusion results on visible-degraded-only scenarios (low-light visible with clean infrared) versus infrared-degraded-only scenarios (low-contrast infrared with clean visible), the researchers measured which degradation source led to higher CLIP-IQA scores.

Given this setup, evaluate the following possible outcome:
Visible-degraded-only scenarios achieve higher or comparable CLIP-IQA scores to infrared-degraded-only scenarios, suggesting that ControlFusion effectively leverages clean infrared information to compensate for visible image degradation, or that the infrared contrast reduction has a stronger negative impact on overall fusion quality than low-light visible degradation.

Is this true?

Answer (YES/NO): NO